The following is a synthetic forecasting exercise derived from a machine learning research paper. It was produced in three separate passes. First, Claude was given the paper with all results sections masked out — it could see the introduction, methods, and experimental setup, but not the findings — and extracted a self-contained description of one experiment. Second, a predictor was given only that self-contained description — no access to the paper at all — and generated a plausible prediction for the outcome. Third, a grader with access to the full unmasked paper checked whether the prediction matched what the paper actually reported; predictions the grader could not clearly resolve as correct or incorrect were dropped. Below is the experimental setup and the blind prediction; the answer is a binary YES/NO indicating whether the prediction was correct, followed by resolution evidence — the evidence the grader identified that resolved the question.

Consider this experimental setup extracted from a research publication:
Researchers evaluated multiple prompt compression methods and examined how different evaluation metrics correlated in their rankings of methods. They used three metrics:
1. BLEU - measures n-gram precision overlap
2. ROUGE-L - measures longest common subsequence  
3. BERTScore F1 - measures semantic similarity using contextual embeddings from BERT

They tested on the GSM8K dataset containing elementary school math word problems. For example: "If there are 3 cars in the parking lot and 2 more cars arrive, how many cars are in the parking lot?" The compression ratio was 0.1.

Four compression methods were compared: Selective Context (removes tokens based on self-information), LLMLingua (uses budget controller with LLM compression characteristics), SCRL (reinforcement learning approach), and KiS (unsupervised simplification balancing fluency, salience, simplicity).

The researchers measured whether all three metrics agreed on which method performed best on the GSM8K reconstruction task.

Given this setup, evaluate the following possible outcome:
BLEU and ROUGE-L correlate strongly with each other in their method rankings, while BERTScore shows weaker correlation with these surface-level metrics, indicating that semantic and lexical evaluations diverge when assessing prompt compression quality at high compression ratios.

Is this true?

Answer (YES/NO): NO